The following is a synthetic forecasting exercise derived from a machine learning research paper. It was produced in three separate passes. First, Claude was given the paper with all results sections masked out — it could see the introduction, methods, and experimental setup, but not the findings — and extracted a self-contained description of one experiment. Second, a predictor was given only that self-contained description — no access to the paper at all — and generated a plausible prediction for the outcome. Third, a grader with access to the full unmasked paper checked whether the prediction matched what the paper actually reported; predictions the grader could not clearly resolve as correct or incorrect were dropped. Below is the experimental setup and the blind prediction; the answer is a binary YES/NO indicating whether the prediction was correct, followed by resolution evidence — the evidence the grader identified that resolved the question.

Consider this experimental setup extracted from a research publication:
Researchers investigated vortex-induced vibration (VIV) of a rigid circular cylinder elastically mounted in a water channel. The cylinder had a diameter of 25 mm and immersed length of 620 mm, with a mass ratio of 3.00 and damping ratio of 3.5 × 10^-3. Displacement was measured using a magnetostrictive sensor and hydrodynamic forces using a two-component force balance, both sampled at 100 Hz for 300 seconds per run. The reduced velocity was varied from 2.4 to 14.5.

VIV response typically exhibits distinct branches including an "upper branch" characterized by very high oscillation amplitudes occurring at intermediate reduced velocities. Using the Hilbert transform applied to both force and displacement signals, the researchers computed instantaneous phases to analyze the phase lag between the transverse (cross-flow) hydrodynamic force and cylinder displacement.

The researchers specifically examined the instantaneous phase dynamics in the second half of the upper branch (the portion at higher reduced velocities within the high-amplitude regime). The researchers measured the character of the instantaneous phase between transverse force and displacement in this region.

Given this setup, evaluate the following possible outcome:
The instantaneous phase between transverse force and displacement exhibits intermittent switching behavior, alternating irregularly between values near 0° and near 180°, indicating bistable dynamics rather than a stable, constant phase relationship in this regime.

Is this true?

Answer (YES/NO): YES